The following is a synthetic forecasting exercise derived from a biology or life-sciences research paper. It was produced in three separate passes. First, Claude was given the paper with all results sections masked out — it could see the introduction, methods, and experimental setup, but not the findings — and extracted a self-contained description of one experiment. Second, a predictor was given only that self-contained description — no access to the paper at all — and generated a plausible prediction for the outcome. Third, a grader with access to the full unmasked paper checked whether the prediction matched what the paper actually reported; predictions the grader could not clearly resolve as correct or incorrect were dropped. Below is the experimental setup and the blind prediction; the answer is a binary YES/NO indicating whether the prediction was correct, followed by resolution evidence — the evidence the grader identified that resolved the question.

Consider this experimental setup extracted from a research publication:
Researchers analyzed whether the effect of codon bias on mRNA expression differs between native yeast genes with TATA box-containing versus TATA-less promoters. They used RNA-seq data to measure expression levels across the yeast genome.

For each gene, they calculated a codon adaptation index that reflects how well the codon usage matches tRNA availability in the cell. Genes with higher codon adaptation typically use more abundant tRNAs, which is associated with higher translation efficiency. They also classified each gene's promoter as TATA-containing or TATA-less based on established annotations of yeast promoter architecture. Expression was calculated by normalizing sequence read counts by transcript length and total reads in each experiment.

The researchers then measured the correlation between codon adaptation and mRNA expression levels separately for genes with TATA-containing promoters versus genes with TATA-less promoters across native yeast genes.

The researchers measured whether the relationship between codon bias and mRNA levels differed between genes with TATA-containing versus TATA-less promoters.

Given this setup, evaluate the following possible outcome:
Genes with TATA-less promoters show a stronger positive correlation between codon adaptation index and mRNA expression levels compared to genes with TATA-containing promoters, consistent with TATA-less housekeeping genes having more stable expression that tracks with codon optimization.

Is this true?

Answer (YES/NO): YES